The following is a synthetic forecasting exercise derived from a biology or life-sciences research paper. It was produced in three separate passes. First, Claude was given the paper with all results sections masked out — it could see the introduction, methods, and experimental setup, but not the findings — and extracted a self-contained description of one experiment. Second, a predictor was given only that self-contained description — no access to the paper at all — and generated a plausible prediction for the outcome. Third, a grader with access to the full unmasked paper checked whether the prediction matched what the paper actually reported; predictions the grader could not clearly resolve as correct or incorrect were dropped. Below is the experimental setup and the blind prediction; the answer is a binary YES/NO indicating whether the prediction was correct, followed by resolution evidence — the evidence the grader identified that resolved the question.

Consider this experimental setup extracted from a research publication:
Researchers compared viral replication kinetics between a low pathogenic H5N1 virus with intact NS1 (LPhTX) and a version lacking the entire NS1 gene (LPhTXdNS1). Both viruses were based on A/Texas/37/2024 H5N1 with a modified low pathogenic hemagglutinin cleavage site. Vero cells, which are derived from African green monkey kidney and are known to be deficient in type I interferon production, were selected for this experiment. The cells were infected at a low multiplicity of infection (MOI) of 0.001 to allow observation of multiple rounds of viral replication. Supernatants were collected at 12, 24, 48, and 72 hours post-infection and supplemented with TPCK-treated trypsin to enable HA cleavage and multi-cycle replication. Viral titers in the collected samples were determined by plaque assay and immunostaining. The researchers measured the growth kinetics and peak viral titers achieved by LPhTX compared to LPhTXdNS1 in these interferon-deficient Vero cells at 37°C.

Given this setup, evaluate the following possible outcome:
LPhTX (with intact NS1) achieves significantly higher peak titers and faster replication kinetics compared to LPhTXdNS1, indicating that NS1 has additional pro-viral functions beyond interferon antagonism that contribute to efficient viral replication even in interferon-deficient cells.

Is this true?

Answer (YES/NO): YES